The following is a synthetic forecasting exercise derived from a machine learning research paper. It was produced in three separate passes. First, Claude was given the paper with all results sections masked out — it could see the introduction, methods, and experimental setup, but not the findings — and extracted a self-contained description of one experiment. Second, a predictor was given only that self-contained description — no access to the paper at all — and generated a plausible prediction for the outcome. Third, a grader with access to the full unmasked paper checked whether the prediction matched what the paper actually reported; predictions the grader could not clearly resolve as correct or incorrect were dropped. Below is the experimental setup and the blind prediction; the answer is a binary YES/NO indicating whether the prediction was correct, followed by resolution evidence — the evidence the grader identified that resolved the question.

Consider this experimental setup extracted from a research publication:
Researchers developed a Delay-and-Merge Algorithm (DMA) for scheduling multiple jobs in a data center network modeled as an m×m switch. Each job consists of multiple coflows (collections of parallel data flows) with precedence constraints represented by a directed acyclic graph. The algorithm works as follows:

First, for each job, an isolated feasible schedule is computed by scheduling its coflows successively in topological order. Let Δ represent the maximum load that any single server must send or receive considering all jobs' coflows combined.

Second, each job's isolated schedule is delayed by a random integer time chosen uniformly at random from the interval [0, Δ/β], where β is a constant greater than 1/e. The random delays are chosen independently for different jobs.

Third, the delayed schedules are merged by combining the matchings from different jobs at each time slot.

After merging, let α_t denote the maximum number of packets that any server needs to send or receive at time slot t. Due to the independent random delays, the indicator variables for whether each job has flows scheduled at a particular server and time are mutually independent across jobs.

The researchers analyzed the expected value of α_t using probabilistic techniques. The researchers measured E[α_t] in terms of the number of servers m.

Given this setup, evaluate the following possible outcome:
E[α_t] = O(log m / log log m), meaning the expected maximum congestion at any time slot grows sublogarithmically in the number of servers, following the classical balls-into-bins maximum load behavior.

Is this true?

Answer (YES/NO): YES